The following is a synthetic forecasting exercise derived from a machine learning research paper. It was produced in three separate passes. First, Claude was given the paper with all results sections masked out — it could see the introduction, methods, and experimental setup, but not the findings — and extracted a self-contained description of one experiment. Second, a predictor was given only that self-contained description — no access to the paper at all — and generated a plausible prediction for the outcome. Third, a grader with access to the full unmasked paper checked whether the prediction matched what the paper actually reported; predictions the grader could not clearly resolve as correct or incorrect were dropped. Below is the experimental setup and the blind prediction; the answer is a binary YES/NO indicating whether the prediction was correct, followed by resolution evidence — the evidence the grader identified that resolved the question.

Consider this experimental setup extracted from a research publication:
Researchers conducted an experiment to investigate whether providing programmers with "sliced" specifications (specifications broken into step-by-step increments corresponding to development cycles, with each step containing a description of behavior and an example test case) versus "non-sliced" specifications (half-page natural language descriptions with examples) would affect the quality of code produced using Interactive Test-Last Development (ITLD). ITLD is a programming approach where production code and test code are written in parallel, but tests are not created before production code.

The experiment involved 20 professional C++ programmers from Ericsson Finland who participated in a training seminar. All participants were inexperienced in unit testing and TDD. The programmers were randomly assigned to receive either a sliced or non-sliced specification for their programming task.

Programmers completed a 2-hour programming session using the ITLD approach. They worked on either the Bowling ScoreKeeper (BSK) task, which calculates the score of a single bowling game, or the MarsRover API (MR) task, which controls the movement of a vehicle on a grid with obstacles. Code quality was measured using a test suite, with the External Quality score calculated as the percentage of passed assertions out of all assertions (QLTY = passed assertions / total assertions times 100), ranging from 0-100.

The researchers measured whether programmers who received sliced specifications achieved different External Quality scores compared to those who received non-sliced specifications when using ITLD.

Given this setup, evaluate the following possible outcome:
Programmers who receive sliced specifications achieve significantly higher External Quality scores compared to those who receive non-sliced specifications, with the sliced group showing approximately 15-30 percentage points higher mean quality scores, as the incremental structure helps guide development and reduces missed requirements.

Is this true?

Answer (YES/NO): NO